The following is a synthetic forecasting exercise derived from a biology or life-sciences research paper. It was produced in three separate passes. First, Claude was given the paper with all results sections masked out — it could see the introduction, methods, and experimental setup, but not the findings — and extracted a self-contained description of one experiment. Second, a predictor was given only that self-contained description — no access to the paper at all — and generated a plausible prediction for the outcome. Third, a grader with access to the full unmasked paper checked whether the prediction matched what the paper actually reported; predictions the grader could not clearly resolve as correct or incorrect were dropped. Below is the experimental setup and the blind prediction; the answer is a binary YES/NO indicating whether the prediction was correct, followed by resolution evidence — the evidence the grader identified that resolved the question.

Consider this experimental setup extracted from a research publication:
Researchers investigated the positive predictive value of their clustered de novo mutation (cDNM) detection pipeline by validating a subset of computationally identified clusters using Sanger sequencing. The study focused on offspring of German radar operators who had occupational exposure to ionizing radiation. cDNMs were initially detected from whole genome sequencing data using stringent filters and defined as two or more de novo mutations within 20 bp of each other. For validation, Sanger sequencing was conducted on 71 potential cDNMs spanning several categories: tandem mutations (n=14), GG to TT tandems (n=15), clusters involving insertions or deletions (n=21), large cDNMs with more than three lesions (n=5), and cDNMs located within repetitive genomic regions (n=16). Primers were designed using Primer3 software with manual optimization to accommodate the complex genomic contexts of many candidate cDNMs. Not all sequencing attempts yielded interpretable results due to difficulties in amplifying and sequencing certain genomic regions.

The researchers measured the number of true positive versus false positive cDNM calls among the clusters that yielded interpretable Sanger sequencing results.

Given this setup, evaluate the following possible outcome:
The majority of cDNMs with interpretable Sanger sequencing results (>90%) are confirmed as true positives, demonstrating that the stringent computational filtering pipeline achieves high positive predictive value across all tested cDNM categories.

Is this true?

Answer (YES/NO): NO